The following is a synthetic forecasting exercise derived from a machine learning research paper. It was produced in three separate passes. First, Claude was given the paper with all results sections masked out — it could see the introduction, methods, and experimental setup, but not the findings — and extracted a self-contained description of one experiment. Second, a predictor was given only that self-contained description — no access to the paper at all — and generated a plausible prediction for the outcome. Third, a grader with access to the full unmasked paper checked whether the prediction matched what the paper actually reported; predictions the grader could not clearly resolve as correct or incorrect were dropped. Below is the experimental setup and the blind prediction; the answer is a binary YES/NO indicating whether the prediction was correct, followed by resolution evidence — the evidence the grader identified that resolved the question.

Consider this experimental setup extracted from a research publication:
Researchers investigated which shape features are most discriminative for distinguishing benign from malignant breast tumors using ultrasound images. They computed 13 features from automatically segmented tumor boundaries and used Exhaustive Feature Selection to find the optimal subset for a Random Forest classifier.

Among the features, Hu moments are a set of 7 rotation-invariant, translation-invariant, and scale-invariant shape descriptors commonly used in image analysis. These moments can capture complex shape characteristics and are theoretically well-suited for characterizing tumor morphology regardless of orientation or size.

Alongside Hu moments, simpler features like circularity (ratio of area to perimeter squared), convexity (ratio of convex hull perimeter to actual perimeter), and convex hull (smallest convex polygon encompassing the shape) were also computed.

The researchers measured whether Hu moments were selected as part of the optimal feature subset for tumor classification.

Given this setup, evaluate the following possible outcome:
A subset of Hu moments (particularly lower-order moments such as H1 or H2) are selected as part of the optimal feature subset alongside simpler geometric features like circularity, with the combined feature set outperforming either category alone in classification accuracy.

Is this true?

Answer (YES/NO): NO